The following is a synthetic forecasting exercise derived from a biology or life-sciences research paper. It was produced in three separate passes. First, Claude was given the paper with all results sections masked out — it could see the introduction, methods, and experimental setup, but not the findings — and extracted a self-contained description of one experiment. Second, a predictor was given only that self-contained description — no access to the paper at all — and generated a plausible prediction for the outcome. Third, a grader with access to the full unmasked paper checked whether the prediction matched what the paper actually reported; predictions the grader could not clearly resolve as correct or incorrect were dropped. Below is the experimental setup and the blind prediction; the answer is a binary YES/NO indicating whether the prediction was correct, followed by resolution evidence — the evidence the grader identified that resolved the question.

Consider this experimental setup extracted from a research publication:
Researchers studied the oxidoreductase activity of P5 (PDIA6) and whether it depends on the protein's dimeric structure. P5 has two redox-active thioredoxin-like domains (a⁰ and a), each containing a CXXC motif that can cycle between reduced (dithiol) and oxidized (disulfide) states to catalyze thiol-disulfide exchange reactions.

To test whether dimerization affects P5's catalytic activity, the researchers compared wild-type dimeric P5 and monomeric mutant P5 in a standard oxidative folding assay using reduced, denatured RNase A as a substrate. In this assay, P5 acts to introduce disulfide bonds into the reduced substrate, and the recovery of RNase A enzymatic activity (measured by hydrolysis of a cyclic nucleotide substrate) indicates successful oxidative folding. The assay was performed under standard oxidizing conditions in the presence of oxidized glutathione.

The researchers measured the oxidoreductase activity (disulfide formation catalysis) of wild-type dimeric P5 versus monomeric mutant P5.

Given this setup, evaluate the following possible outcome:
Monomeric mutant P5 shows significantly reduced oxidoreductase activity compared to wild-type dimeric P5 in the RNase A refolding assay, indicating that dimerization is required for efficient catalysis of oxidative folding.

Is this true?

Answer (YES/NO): NO